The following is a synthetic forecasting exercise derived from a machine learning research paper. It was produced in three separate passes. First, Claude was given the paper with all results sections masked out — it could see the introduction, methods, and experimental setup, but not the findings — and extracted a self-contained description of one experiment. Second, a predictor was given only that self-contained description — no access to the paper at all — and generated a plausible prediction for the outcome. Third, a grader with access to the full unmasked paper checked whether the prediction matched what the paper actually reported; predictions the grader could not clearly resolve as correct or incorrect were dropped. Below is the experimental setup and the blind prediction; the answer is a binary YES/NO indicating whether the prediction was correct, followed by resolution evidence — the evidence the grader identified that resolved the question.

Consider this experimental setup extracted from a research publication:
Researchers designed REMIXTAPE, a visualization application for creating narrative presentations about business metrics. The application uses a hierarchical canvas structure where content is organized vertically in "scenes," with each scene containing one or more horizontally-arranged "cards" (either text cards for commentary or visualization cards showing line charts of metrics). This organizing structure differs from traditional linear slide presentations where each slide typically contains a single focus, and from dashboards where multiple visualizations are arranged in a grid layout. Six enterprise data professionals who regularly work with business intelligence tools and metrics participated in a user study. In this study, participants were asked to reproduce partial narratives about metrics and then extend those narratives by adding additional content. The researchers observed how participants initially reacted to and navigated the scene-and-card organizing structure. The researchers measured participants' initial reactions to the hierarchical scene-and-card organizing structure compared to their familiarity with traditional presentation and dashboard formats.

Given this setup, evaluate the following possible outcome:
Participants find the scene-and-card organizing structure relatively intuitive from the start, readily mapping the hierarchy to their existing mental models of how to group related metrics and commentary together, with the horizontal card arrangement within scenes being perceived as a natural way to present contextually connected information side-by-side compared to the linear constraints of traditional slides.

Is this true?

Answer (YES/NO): NO